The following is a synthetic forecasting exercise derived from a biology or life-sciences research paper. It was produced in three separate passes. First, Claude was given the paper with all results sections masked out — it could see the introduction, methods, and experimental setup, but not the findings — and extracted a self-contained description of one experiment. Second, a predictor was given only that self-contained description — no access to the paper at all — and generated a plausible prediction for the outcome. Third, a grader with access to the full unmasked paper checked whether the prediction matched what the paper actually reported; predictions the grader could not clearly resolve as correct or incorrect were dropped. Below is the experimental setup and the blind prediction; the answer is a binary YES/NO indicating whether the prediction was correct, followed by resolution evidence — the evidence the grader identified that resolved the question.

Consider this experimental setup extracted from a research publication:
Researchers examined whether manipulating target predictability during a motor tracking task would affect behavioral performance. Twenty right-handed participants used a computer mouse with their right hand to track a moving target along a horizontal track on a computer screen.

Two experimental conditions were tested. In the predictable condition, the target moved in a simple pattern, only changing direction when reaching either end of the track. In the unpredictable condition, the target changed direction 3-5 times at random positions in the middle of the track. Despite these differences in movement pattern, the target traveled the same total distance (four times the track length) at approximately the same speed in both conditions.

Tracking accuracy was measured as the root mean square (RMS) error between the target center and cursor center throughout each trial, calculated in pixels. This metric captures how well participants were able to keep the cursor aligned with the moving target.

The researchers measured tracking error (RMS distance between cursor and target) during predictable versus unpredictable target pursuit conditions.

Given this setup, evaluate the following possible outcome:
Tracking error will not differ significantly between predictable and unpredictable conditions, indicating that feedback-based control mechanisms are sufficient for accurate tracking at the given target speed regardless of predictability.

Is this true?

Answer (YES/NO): NO